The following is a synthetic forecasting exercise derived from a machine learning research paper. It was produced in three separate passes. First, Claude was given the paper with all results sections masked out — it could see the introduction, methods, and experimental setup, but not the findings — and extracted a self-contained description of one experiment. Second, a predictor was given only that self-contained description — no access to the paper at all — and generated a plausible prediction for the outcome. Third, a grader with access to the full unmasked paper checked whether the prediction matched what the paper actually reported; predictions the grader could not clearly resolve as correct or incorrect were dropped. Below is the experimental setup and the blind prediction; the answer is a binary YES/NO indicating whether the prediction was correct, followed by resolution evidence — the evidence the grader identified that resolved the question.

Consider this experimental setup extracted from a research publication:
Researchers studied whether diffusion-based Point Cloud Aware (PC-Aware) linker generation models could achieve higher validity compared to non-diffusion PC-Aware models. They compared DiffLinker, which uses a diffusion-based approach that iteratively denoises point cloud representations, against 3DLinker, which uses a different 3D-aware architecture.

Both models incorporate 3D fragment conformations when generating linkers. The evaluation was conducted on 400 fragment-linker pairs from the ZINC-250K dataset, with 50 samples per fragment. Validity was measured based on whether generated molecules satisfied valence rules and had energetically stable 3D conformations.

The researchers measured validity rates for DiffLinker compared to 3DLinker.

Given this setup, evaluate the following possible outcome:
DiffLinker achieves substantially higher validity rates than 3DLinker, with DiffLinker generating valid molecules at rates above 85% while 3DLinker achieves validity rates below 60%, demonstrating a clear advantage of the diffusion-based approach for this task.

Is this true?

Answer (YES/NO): NO